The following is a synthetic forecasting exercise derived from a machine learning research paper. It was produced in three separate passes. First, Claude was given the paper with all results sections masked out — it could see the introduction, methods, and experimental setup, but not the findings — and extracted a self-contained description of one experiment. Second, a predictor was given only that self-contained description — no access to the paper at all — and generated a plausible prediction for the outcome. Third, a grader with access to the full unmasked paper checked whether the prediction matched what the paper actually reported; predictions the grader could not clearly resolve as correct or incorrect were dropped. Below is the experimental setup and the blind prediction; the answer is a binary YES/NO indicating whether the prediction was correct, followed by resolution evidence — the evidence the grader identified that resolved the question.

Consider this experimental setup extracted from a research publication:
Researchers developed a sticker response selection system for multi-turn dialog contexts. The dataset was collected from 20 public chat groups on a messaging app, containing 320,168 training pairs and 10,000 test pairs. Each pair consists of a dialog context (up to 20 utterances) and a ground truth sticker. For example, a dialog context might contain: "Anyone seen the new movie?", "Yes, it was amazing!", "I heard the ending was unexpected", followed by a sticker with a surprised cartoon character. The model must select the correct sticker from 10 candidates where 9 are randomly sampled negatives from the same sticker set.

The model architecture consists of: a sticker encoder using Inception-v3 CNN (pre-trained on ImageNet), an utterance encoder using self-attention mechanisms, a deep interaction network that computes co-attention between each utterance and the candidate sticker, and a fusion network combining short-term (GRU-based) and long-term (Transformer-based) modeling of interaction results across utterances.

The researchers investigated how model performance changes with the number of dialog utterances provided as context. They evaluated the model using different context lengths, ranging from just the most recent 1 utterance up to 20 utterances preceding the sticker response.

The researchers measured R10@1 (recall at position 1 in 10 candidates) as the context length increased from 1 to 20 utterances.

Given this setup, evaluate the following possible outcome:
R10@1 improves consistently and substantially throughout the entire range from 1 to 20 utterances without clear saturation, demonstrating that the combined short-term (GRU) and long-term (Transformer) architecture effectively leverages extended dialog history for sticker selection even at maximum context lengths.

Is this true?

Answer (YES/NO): NO